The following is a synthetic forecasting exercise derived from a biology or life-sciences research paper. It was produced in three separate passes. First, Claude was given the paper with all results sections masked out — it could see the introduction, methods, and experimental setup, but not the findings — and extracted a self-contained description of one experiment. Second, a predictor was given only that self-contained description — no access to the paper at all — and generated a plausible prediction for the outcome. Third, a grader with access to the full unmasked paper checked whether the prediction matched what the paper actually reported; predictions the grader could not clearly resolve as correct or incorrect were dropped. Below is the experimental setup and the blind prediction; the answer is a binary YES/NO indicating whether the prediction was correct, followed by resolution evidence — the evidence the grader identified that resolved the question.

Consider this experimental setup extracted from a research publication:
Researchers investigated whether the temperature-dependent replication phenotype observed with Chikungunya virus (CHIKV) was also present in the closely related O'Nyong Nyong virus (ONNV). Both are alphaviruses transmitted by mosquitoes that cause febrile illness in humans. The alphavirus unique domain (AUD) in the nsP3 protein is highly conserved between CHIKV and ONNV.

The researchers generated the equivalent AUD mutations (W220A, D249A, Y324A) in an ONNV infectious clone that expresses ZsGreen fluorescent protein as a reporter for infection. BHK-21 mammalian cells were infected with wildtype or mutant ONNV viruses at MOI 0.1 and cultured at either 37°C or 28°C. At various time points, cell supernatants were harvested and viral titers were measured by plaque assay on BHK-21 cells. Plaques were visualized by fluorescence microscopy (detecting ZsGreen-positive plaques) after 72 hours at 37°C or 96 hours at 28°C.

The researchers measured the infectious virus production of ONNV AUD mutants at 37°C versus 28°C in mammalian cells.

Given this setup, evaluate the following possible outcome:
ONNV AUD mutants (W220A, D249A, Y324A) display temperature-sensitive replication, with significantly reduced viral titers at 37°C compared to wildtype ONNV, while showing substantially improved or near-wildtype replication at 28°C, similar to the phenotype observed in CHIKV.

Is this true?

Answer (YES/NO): YES